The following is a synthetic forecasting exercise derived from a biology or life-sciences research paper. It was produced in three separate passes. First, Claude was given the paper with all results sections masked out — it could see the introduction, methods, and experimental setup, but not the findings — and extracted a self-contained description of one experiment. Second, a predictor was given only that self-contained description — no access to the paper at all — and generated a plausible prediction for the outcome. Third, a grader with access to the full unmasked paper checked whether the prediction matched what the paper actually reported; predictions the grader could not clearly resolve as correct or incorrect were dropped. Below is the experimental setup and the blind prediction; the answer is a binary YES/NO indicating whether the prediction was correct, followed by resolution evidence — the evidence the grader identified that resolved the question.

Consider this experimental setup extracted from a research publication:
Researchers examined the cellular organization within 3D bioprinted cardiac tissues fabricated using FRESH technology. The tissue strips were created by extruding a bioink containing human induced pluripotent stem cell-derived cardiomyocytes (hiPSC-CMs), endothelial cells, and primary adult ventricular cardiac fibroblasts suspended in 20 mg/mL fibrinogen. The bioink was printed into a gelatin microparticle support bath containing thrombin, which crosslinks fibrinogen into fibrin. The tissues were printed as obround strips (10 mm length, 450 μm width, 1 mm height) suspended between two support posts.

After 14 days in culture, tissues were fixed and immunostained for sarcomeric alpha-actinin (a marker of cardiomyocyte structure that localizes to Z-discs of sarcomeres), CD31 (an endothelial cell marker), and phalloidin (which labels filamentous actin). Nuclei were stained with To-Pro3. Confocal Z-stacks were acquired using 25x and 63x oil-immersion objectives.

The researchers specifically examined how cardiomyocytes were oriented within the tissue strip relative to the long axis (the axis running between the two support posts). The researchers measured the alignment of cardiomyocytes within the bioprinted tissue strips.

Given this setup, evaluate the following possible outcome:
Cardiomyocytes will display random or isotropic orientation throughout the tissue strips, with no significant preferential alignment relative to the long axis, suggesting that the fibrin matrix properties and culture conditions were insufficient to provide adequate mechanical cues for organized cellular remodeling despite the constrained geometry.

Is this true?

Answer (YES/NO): NO